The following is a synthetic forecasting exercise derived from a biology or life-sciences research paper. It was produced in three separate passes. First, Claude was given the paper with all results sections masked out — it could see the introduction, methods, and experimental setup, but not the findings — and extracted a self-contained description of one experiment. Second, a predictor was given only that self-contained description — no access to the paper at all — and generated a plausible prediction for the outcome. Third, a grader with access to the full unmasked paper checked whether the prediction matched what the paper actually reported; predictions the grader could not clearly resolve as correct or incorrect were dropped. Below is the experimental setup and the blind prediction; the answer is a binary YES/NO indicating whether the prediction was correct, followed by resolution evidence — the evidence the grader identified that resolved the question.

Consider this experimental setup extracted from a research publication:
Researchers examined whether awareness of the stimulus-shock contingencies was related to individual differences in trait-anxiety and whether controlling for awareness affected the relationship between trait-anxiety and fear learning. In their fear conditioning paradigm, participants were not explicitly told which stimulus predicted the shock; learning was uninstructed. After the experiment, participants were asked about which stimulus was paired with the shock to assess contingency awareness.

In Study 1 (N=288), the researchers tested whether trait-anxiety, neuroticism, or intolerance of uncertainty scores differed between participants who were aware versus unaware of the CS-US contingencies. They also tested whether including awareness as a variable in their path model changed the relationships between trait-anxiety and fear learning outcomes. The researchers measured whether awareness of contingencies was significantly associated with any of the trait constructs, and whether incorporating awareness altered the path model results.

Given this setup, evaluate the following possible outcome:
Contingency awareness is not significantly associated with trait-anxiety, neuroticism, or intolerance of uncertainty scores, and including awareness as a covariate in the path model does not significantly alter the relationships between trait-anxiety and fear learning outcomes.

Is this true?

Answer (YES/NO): YES